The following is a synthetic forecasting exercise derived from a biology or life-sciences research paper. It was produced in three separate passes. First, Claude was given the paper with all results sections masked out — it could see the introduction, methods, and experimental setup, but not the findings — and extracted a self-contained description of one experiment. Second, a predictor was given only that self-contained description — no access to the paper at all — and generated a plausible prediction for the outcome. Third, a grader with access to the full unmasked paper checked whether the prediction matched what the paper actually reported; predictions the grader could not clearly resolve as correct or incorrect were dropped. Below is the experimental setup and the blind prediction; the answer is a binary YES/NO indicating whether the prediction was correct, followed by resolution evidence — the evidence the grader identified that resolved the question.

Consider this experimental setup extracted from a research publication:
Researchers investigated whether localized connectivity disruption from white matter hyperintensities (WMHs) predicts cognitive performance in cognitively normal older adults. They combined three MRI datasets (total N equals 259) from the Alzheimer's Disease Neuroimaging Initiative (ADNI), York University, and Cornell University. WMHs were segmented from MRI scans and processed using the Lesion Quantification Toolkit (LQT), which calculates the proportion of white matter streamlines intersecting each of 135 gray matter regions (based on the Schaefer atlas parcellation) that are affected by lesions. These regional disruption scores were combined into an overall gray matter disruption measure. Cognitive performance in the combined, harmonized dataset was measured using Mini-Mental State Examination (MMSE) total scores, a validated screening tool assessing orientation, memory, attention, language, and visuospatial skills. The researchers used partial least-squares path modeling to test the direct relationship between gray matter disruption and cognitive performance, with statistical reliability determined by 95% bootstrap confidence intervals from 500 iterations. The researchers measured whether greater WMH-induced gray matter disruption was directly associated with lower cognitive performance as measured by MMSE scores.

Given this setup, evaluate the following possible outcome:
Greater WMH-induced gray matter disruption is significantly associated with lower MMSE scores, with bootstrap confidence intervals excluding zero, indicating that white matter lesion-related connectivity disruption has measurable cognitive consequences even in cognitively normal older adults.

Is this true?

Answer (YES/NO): YES